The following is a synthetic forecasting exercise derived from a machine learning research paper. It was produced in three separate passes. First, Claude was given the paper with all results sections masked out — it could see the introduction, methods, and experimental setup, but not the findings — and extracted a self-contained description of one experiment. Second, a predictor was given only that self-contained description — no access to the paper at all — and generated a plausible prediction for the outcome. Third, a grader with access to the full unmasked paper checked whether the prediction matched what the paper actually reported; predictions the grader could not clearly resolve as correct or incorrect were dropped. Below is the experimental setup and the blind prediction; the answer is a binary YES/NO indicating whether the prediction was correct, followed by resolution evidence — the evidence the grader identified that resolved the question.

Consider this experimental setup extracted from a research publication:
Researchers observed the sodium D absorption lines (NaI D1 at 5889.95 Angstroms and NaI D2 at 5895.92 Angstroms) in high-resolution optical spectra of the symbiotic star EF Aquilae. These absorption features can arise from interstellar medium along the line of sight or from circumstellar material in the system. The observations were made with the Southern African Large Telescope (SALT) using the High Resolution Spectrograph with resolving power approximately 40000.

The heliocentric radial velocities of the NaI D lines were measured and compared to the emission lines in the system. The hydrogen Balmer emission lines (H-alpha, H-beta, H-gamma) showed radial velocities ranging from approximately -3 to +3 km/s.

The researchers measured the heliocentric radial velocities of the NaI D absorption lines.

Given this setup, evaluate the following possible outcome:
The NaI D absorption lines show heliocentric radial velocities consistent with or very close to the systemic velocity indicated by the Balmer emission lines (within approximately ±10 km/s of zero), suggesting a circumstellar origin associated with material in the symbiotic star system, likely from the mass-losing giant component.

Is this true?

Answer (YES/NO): NO